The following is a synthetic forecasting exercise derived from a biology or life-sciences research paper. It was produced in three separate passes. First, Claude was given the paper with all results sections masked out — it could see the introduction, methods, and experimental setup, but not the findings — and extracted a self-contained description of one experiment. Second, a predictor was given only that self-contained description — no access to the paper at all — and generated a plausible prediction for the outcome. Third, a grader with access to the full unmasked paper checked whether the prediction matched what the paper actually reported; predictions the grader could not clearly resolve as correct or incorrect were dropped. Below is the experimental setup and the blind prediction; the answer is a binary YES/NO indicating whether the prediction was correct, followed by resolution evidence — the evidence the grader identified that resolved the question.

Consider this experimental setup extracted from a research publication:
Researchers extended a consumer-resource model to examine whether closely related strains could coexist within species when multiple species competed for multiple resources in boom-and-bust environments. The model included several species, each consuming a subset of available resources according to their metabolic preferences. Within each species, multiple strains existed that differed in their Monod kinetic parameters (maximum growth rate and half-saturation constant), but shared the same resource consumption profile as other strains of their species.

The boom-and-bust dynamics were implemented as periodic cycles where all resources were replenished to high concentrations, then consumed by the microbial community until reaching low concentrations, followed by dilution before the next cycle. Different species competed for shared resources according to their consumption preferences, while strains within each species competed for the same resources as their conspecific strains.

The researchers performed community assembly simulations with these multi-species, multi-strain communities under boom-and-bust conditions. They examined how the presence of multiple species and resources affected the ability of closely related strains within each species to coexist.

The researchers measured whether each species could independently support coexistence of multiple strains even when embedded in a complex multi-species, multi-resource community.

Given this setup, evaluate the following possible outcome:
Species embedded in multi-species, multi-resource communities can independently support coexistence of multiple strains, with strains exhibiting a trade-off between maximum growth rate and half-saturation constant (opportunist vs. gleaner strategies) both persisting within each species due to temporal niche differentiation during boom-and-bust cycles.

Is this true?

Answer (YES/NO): YES